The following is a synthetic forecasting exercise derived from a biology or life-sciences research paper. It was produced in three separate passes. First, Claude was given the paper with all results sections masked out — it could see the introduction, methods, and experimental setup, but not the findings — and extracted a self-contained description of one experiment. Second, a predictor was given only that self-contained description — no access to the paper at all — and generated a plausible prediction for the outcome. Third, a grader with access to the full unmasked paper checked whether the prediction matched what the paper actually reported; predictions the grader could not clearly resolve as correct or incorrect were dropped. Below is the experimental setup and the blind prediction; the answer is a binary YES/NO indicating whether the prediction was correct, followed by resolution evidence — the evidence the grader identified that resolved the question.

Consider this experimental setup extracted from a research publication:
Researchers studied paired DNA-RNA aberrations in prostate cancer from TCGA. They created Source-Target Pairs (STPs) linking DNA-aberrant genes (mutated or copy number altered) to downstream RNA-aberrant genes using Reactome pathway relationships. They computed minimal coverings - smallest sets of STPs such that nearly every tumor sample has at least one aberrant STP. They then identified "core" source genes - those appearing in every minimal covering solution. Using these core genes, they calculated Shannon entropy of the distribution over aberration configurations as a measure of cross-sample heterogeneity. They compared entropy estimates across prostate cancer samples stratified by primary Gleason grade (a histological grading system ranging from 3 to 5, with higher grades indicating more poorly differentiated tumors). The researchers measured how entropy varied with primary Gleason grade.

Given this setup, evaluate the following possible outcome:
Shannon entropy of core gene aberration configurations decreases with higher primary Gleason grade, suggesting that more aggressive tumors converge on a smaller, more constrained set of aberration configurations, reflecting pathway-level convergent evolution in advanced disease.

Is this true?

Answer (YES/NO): NO